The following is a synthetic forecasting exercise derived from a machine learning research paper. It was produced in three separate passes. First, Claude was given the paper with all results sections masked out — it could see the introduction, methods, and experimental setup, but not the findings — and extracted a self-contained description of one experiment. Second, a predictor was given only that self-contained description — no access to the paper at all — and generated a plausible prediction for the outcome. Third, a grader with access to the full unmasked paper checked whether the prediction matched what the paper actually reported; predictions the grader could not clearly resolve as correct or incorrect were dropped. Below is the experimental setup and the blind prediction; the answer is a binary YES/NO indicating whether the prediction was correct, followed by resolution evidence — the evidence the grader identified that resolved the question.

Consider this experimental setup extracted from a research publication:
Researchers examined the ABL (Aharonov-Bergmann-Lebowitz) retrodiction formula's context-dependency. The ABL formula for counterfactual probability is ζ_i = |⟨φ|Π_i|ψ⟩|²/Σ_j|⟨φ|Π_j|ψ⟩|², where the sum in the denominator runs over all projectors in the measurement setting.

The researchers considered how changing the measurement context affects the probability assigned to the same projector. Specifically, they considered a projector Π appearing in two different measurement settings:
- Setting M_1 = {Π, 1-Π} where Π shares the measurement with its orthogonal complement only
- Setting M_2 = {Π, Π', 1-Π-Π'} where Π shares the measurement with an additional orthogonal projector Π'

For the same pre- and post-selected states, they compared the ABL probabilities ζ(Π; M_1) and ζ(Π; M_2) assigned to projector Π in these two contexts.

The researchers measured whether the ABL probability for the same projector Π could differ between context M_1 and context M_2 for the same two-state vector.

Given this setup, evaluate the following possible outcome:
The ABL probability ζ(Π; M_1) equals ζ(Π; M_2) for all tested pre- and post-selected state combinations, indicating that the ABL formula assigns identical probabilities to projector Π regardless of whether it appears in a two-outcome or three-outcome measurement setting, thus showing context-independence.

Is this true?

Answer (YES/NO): NO